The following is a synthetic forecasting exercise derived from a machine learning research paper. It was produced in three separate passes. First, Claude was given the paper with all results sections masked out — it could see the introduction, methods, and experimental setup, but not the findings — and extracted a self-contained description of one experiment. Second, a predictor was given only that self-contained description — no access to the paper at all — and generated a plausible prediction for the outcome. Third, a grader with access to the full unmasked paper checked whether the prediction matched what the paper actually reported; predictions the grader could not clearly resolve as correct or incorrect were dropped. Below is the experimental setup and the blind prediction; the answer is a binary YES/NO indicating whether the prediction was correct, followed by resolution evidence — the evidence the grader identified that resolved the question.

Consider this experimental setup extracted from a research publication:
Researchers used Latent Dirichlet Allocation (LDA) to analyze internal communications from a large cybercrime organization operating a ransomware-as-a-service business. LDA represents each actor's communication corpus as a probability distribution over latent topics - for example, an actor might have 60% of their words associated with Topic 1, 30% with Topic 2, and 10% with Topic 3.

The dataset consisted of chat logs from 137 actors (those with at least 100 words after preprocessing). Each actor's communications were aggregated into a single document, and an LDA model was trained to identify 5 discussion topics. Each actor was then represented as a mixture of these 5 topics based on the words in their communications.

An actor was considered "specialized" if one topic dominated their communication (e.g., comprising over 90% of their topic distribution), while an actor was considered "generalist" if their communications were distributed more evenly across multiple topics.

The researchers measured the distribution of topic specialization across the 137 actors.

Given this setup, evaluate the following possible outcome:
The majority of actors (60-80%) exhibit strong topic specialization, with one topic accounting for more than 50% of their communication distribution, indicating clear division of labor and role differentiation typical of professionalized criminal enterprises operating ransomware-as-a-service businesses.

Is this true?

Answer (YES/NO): NO